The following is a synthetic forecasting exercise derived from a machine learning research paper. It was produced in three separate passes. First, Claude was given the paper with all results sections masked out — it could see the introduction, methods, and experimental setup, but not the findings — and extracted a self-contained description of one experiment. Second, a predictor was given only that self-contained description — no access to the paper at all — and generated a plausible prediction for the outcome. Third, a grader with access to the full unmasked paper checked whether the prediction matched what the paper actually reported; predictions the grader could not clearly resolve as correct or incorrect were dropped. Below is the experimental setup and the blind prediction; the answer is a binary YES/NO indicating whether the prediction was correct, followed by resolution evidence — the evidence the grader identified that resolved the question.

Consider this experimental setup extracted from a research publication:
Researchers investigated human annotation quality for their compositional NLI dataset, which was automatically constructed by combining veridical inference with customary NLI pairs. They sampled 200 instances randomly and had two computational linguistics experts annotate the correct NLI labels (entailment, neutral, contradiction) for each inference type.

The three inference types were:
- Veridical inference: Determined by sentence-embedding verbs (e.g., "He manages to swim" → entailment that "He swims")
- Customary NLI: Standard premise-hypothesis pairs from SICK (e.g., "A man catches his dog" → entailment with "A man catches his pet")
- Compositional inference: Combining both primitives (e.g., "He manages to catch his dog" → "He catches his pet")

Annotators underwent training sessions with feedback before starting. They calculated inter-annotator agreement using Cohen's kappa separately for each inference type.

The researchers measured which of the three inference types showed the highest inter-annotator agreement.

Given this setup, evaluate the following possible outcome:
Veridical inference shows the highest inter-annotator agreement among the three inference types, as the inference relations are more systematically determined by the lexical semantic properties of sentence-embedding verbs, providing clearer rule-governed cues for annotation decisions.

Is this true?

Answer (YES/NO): YES